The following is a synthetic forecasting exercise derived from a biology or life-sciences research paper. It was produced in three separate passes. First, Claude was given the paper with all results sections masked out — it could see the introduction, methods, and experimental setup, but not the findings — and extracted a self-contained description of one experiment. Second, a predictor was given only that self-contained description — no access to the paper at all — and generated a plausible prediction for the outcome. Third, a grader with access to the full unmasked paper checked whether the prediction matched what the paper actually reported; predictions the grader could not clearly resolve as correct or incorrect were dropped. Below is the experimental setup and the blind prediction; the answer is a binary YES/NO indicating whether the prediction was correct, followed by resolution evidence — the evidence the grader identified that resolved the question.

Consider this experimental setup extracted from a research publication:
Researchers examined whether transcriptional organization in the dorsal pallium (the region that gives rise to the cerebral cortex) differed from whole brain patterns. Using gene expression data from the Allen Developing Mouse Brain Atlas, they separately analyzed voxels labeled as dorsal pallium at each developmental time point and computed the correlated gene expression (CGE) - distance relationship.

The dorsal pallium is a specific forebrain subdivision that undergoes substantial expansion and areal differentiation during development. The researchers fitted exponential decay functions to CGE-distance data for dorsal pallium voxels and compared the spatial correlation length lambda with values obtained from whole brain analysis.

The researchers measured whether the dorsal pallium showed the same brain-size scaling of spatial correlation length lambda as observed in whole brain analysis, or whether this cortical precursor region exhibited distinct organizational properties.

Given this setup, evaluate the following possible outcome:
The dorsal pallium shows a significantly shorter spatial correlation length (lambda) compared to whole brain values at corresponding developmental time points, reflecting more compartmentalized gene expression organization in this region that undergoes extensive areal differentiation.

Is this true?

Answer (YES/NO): NO